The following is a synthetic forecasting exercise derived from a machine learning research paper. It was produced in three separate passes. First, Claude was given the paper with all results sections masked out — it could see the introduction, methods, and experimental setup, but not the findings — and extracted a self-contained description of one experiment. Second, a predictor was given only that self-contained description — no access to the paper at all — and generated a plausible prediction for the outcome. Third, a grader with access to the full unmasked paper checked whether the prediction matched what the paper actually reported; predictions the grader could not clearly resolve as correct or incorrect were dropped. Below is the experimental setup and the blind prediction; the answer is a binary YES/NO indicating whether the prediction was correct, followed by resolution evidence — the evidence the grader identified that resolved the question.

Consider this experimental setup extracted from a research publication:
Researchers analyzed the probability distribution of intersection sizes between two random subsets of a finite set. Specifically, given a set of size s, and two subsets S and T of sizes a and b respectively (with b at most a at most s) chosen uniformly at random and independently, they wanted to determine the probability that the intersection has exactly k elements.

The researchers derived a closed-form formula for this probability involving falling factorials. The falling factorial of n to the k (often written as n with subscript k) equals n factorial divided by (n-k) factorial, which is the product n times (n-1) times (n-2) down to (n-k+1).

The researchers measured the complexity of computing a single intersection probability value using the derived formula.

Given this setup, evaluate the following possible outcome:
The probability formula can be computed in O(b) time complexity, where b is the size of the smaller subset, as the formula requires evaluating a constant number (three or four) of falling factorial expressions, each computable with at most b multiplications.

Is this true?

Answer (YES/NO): YES